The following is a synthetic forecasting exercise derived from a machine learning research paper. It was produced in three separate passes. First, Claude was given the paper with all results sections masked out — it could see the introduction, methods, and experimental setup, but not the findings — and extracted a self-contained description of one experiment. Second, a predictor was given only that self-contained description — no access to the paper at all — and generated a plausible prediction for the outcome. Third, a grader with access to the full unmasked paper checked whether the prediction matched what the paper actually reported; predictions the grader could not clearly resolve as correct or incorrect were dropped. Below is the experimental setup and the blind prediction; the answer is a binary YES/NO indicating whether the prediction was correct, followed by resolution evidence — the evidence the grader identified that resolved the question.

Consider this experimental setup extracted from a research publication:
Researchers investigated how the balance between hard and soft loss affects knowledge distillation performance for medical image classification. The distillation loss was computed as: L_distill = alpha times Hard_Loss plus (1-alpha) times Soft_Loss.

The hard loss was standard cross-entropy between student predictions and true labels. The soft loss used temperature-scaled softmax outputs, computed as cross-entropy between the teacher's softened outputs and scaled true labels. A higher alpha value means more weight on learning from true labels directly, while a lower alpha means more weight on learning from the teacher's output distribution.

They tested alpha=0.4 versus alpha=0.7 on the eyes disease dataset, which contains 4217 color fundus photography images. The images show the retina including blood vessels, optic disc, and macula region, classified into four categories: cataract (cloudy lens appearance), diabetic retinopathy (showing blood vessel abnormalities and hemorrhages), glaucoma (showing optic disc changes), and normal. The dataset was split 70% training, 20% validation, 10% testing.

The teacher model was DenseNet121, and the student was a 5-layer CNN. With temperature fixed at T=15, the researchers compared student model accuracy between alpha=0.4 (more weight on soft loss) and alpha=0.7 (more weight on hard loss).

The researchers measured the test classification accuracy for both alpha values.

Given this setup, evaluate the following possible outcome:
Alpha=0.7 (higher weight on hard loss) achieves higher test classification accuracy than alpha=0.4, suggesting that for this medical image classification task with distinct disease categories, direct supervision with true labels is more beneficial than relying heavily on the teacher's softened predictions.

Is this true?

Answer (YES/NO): NO